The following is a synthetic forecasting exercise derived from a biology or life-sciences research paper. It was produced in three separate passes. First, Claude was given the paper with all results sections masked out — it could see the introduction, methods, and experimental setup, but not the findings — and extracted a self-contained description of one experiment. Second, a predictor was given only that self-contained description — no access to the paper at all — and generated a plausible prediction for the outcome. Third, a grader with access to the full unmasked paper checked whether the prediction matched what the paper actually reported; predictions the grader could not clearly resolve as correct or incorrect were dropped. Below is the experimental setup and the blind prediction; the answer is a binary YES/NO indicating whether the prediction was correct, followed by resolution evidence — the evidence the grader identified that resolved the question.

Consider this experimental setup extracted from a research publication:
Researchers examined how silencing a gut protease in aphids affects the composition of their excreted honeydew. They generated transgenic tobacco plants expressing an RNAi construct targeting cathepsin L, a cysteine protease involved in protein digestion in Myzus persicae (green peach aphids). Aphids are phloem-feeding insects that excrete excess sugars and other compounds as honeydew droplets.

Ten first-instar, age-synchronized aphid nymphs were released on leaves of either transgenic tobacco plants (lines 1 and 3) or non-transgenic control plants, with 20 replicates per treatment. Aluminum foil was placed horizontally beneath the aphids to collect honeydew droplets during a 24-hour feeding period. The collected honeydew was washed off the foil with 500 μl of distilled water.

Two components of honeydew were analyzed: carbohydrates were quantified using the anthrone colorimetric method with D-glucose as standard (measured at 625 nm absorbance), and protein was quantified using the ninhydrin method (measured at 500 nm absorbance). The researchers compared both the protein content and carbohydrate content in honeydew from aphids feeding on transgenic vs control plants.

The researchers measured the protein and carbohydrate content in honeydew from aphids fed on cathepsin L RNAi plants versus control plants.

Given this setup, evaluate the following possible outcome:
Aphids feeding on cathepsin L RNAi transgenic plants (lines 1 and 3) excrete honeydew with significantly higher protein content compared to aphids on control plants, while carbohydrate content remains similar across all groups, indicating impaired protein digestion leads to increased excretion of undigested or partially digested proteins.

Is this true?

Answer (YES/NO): NO